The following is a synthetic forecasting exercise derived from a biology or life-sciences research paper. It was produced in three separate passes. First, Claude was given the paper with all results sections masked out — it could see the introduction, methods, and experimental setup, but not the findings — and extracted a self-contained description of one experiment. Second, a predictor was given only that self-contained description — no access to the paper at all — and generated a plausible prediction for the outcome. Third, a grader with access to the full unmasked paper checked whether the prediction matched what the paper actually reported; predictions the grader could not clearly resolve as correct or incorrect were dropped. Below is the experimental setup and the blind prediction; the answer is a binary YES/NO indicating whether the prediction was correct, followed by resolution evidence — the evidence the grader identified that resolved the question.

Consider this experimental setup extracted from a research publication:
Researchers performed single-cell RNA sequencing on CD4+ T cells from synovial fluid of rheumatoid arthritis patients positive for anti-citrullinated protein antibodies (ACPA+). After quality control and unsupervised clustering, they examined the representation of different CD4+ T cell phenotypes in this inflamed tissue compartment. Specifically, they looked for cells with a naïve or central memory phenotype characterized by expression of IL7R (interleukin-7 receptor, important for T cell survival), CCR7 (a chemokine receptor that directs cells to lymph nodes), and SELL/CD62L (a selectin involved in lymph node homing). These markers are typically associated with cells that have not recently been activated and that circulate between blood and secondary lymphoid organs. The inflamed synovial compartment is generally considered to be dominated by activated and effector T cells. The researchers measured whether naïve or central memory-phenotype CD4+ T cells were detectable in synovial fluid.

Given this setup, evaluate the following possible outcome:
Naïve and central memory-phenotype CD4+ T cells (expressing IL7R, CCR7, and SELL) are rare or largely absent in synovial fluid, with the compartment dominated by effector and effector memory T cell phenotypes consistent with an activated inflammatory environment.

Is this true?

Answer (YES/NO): NO